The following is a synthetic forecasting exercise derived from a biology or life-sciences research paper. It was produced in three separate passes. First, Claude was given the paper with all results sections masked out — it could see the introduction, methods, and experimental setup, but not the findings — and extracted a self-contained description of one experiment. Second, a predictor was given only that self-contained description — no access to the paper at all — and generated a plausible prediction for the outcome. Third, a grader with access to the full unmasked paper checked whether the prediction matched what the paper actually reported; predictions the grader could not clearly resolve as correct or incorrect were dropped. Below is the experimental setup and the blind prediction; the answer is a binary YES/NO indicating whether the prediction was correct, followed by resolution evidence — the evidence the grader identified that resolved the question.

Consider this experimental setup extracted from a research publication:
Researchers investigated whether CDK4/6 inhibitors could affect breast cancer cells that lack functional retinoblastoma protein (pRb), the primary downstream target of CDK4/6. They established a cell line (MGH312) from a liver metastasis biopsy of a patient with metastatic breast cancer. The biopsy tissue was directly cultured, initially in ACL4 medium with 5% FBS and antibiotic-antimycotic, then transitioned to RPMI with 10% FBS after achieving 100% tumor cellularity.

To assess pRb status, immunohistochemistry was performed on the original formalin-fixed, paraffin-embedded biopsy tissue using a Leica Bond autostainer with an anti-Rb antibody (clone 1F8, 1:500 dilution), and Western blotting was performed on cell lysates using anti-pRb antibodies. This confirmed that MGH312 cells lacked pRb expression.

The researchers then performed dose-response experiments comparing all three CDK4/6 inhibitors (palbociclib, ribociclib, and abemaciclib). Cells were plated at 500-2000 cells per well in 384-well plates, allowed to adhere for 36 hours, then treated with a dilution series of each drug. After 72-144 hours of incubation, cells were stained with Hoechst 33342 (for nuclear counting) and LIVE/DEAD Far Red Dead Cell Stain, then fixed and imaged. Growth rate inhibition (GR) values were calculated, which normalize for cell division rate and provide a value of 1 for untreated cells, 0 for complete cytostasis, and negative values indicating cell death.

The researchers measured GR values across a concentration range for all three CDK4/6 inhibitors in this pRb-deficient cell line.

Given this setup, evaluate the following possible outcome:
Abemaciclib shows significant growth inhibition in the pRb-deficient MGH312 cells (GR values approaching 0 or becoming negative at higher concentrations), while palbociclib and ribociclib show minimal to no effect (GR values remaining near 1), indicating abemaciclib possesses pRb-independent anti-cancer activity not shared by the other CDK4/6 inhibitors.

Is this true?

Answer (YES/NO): YES